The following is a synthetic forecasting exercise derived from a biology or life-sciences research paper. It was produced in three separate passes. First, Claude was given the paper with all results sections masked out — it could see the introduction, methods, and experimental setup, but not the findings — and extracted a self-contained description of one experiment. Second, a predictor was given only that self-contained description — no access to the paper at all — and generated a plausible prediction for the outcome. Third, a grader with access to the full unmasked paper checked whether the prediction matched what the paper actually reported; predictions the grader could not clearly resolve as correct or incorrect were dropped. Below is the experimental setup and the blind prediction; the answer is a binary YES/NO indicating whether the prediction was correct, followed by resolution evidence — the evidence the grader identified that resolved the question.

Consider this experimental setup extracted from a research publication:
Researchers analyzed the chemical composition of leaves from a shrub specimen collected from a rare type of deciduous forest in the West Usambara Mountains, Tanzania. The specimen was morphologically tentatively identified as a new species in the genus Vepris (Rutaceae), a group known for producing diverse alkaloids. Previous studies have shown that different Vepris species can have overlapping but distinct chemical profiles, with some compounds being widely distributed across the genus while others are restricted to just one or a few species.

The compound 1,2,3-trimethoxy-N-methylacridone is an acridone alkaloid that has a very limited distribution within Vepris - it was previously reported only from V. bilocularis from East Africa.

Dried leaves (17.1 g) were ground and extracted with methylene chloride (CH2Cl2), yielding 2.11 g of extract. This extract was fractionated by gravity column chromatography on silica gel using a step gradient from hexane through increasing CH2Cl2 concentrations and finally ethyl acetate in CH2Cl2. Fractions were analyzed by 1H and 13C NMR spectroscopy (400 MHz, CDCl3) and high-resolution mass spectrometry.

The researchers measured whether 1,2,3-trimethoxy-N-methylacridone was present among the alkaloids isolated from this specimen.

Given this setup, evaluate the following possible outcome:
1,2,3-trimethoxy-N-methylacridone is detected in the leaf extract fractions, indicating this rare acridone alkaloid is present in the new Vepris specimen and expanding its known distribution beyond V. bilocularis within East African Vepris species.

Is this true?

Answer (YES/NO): YES